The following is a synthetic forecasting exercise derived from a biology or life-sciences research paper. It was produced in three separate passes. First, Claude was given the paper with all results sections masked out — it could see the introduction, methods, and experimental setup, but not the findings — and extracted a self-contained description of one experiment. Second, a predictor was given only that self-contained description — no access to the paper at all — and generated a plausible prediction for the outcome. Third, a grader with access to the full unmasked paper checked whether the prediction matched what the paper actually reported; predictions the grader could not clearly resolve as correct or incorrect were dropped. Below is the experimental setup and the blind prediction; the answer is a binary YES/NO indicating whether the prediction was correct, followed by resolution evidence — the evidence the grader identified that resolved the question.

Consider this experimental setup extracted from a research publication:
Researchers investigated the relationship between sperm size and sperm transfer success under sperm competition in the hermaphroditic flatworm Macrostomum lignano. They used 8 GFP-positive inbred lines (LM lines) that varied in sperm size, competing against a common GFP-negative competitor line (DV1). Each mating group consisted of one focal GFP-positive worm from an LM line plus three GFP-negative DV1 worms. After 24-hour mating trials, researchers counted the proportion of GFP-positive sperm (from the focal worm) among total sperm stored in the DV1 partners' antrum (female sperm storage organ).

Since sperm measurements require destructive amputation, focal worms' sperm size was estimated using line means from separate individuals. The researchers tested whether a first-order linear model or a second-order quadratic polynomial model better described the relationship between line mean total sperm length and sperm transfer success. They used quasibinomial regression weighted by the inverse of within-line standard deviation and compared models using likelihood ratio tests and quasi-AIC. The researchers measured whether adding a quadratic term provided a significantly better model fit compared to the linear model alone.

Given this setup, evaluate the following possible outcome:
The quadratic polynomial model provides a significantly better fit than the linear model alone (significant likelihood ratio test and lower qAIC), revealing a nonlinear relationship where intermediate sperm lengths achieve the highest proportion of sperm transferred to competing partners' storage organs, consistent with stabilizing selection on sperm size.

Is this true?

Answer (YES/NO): YES